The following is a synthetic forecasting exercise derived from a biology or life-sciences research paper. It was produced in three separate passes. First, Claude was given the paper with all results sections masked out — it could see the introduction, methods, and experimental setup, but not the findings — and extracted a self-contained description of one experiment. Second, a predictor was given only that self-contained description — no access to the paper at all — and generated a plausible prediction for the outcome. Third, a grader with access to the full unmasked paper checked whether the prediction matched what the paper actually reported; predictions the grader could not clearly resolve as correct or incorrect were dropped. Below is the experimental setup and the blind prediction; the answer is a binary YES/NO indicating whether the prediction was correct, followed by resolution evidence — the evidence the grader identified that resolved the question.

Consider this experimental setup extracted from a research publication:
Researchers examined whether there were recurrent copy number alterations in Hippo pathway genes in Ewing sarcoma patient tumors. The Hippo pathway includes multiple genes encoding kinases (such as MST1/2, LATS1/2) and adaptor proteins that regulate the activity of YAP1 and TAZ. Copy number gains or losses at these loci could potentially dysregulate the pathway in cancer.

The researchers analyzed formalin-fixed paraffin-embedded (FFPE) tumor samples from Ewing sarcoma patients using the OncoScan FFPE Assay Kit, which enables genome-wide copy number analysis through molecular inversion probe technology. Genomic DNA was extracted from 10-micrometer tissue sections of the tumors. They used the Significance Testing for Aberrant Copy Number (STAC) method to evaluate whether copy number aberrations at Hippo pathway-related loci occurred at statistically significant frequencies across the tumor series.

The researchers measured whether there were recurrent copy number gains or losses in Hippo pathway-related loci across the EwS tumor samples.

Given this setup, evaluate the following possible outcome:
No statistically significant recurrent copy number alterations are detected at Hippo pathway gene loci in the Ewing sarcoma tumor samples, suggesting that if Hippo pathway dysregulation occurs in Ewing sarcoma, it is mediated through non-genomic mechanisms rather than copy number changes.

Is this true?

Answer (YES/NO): YES